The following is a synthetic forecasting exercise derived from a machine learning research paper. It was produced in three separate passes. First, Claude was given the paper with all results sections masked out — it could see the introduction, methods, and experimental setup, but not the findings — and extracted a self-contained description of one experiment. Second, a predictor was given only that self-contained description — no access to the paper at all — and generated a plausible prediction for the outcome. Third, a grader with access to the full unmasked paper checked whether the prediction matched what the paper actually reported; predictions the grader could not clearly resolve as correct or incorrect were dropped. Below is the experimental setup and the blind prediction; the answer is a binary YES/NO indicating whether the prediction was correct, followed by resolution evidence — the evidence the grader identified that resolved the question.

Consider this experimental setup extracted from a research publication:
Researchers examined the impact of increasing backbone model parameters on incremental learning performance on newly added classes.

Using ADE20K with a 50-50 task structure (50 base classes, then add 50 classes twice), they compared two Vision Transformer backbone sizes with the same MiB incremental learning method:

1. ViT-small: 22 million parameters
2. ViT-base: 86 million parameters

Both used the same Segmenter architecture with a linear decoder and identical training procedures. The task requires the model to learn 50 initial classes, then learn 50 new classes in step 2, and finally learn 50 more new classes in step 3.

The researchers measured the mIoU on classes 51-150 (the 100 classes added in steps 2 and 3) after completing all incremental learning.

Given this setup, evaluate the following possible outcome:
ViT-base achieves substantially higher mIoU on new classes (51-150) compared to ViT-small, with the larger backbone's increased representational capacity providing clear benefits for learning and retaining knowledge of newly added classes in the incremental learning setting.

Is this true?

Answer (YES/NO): YES